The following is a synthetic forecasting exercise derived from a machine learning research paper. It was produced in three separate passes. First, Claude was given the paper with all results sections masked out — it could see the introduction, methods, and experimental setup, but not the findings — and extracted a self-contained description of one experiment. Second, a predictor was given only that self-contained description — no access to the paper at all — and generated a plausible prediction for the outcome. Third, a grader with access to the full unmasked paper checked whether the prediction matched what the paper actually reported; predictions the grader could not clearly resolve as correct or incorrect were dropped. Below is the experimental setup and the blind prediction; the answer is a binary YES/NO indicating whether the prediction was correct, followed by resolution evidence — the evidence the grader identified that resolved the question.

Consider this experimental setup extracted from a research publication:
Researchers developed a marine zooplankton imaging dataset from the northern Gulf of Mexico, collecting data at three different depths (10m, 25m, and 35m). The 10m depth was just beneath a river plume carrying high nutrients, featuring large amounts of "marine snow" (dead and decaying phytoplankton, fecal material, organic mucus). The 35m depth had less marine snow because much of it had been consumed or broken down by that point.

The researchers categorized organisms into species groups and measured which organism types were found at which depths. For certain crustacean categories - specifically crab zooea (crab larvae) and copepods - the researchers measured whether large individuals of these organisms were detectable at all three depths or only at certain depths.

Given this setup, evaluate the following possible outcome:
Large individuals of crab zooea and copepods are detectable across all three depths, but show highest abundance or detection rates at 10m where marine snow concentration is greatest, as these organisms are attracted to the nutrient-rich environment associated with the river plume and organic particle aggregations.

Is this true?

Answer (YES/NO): NO